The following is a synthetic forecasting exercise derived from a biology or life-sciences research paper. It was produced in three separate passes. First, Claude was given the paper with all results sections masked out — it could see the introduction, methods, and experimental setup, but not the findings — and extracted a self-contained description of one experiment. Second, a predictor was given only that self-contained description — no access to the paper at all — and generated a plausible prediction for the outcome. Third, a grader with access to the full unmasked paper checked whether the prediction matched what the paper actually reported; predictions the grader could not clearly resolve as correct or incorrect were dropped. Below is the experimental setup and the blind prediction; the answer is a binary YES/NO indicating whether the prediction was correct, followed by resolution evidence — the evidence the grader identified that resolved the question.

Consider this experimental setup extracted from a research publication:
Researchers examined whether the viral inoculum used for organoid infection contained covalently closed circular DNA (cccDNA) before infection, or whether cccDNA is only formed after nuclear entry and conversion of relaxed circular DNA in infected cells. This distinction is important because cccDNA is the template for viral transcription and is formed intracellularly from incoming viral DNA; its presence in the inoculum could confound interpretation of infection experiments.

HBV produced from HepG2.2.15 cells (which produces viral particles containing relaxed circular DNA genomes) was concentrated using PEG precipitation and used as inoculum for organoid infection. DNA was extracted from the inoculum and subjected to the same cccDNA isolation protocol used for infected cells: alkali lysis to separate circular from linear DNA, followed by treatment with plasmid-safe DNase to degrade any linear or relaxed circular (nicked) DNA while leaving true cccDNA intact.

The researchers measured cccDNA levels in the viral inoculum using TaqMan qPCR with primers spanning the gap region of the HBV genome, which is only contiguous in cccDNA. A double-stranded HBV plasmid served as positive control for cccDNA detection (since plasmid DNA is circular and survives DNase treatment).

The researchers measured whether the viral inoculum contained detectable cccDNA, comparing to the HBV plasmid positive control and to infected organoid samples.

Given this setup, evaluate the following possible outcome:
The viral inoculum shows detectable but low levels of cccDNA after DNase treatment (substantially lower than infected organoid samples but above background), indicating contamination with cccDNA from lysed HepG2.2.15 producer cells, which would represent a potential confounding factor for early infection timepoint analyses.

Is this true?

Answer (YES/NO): NO